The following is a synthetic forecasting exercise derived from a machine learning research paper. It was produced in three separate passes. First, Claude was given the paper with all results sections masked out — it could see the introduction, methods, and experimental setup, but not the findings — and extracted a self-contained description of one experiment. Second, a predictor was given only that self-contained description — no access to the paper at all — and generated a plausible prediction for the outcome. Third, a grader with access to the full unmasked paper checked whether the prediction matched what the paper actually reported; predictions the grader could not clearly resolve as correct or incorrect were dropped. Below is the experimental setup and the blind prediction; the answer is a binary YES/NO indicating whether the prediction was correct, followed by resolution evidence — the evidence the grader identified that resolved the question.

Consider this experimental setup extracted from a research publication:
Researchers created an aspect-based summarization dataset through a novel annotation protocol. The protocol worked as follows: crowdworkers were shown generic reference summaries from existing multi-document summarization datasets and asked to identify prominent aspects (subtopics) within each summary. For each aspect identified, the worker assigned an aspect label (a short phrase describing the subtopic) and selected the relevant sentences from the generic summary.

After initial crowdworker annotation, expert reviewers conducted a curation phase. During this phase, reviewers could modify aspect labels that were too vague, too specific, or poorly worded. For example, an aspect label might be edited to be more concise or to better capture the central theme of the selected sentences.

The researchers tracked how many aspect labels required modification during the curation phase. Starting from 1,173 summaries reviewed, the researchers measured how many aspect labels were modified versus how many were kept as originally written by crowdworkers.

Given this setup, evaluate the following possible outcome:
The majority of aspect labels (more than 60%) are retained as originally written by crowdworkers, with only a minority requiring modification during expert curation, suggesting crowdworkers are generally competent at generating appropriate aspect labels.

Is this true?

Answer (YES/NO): YES